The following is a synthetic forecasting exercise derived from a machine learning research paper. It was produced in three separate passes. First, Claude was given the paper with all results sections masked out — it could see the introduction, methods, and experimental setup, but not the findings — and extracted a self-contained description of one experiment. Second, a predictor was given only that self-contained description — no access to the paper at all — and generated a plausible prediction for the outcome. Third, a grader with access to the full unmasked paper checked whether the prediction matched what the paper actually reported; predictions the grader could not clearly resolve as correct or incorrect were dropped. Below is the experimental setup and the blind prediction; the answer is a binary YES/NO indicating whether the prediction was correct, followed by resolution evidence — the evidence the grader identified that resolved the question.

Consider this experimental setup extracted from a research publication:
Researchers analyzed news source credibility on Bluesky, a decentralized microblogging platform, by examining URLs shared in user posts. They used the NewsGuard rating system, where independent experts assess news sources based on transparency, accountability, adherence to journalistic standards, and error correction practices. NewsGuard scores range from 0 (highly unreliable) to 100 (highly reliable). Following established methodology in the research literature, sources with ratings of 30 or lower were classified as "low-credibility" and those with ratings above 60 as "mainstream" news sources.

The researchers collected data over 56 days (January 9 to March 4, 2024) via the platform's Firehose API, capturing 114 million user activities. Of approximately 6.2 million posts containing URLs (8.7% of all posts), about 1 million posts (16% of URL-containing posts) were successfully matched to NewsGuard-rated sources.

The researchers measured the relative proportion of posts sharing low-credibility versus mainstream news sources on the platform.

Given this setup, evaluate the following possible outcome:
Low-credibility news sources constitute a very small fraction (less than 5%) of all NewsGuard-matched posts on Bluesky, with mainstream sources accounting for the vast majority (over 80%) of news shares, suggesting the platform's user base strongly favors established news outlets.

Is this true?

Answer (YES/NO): YES